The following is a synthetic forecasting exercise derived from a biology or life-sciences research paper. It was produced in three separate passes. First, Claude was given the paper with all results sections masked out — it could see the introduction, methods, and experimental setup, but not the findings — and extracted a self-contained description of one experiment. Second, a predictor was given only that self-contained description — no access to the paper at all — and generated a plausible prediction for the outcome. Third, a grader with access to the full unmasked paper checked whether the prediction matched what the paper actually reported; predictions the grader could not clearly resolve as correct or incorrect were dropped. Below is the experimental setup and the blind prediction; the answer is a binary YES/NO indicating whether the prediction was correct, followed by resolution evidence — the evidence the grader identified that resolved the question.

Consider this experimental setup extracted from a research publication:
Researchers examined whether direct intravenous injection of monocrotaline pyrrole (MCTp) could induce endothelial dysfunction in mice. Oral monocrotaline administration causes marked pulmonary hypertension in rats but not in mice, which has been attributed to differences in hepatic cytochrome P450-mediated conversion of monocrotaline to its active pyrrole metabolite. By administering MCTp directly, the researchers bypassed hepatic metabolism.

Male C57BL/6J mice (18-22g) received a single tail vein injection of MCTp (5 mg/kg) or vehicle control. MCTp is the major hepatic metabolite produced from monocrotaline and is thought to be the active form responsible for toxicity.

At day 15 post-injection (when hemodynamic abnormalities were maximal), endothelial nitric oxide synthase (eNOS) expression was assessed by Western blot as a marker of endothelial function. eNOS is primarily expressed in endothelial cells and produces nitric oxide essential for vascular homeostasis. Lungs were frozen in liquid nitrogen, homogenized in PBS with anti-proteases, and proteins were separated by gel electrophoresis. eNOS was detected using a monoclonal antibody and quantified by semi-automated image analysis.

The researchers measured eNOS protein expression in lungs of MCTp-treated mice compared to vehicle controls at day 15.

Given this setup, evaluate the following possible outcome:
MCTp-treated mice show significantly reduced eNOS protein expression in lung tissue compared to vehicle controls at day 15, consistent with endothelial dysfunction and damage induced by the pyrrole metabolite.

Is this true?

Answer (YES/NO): YES